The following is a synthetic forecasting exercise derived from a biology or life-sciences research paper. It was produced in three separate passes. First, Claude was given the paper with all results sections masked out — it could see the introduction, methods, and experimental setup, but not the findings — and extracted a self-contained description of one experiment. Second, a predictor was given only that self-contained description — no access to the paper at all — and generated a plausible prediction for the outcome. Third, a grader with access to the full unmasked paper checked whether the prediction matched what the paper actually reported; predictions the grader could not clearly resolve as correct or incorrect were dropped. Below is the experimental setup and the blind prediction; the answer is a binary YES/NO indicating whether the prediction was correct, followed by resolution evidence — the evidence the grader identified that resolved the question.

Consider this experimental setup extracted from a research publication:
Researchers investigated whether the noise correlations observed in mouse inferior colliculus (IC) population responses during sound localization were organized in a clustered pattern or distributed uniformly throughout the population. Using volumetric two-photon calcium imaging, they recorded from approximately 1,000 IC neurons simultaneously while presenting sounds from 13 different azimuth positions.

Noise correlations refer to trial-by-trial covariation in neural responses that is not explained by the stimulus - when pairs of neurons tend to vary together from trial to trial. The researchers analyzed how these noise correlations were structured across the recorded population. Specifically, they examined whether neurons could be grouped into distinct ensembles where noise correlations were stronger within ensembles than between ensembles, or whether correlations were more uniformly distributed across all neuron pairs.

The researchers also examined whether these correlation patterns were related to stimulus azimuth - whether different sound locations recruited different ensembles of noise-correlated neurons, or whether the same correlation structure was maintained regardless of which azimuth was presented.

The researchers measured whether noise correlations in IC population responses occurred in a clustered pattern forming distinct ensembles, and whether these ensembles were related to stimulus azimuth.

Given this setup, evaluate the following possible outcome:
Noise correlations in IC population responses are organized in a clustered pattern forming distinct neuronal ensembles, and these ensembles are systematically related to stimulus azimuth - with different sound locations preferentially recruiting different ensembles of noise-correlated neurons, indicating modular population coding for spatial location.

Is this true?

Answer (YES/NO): YES